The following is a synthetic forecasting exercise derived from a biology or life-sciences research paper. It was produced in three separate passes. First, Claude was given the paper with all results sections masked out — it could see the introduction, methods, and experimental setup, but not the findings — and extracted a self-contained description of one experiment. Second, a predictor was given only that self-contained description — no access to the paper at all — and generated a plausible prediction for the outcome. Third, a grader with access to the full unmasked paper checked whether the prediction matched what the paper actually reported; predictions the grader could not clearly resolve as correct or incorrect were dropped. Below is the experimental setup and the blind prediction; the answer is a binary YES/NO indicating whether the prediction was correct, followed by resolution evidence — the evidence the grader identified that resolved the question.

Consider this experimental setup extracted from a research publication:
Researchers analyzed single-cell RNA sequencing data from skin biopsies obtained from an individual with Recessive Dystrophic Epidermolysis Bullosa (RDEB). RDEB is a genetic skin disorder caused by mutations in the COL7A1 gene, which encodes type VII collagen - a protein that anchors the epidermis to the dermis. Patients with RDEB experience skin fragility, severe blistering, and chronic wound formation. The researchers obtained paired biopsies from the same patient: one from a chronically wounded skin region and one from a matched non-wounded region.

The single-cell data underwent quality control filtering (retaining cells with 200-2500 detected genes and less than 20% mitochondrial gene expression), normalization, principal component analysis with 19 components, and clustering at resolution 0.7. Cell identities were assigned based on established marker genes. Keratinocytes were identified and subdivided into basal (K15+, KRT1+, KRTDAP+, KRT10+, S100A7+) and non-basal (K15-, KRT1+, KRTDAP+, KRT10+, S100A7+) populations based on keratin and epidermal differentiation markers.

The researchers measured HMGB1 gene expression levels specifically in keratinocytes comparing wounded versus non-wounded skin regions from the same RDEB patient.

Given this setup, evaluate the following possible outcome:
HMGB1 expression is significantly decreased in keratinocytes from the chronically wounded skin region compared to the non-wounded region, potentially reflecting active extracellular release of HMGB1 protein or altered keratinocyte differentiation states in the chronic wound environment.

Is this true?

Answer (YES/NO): NO